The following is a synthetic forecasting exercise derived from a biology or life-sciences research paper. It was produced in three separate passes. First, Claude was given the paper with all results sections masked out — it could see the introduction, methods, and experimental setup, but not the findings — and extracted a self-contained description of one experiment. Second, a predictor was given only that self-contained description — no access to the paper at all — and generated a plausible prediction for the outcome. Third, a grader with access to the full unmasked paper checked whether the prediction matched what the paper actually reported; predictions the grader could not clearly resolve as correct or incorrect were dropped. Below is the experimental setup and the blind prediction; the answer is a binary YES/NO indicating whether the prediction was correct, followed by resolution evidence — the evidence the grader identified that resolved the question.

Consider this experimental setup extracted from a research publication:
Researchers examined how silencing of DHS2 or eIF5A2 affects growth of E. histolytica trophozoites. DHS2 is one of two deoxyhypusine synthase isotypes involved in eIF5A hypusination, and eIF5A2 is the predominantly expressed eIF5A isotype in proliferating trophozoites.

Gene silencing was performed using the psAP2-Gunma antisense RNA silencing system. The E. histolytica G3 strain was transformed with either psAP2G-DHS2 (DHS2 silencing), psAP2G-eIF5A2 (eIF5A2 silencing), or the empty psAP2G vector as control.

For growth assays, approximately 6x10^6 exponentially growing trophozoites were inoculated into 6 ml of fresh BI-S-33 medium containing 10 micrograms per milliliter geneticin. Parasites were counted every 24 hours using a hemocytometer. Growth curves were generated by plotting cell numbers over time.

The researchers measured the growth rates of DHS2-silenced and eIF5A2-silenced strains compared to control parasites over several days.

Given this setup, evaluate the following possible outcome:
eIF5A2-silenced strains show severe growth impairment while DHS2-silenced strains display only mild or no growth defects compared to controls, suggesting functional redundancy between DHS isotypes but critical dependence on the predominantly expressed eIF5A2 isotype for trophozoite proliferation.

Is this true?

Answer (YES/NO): NO